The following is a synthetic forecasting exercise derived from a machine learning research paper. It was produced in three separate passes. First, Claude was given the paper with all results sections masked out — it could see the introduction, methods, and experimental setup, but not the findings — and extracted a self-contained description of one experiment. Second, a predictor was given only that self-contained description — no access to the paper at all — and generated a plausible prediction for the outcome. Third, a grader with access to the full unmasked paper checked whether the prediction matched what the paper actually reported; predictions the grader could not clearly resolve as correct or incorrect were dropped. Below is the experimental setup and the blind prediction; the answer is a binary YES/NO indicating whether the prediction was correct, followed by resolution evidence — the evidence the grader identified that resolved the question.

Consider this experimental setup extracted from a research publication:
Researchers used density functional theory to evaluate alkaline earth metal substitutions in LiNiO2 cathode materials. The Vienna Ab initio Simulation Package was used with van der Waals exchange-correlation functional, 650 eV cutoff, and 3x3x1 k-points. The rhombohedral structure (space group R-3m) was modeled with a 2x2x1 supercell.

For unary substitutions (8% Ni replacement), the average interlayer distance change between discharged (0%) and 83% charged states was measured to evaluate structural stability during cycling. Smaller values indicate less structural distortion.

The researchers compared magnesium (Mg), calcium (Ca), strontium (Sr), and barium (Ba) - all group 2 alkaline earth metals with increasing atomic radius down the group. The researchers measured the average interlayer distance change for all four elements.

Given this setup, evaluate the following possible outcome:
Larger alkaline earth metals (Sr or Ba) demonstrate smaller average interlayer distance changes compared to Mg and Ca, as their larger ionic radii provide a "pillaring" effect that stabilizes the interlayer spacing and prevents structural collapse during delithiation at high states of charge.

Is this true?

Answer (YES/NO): NO